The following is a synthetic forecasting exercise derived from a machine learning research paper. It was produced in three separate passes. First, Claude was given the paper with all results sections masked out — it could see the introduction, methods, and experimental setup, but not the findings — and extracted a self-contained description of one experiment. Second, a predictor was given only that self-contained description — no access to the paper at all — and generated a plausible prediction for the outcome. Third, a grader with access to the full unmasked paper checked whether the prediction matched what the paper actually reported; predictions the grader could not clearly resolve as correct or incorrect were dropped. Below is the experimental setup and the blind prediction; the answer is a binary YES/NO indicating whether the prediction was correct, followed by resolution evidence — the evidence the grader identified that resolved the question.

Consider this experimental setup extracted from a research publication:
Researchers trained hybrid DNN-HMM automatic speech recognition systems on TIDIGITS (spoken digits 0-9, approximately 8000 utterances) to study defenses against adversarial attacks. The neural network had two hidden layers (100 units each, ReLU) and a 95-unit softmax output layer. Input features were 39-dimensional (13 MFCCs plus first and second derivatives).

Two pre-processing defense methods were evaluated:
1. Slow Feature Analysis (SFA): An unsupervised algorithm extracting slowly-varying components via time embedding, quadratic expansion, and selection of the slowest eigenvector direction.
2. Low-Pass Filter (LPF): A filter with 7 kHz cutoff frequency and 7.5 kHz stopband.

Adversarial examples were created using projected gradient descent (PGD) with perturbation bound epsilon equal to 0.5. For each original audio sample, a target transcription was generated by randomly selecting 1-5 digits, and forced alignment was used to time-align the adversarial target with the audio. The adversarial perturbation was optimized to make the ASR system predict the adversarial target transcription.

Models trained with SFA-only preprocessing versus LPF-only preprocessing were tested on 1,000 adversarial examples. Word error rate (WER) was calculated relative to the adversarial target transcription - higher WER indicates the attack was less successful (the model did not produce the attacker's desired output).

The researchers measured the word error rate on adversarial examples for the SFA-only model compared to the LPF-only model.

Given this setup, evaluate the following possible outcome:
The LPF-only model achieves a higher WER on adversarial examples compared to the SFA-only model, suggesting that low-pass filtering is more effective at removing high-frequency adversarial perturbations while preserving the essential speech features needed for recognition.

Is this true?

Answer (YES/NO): YES